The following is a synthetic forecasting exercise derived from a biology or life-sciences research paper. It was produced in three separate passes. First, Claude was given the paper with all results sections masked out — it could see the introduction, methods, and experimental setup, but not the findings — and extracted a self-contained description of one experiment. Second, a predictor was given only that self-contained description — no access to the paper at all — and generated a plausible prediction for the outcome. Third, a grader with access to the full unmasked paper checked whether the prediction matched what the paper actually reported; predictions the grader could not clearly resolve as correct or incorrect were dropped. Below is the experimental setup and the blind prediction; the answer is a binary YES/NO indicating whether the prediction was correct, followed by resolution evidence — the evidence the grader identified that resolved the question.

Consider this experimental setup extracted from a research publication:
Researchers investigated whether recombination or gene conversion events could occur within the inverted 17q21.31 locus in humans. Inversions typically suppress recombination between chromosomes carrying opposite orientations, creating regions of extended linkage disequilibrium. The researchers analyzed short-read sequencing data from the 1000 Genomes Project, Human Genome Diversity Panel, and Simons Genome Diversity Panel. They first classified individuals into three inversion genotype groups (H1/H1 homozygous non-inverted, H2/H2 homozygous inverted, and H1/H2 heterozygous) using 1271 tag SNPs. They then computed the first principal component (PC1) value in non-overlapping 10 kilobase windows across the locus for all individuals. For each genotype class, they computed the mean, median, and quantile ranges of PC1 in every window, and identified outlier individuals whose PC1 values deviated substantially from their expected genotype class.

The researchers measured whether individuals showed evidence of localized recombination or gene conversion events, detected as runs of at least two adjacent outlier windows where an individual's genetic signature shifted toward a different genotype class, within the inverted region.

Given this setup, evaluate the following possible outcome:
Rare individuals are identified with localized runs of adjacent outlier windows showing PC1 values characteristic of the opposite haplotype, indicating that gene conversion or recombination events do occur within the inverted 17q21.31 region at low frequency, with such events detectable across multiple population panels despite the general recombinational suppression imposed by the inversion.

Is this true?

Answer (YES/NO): YES